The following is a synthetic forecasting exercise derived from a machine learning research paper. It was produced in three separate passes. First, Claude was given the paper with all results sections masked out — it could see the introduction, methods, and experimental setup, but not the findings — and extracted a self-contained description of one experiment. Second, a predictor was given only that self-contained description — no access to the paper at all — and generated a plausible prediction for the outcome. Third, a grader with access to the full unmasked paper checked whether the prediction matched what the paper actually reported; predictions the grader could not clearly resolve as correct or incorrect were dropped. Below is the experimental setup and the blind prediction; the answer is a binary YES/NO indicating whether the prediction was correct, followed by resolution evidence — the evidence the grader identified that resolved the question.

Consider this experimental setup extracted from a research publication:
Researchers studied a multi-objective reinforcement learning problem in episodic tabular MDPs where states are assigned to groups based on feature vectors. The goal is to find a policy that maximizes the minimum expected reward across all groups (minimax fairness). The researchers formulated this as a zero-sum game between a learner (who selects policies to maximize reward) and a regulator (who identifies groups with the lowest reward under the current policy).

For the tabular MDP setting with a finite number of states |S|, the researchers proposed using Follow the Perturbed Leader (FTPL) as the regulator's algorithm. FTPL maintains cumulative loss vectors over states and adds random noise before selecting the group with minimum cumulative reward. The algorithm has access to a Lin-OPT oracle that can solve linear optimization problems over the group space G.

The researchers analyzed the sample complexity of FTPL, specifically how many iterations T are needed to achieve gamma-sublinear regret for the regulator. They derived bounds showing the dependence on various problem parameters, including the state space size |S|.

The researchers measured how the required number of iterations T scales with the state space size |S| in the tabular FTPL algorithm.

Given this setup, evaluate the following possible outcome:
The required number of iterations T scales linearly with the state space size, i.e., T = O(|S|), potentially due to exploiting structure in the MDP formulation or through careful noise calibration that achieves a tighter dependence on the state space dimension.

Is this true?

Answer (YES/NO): NO